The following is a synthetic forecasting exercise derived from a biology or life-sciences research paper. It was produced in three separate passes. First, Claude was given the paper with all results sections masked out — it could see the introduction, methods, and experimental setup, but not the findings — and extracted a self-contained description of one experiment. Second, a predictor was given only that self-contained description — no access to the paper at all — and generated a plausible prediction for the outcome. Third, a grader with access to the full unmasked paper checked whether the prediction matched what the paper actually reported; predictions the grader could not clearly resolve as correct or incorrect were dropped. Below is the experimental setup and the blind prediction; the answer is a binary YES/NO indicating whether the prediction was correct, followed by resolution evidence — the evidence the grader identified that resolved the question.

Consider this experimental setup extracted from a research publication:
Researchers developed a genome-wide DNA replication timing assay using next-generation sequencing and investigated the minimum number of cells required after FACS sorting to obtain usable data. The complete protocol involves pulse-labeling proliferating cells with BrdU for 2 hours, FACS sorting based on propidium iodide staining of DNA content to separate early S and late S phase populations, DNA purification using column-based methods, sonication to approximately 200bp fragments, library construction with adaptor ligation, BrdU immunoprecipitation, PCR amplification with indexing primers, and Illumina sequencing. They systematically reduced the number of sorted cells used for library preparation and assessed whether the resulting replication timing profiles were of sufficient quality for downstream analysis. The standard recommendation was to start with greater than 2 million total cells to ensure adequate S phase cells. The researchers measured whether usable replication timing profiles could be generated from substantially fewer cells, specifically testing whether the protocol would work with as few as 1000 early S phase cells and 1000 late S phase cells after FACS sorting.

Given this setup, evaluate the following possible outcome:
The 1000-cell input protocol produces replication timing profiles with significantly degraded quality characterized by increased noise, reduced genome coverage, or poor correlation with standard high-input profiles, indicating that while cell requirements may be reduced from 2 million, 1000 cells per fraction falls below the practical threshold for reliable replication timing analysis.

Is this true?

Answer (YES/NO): NO